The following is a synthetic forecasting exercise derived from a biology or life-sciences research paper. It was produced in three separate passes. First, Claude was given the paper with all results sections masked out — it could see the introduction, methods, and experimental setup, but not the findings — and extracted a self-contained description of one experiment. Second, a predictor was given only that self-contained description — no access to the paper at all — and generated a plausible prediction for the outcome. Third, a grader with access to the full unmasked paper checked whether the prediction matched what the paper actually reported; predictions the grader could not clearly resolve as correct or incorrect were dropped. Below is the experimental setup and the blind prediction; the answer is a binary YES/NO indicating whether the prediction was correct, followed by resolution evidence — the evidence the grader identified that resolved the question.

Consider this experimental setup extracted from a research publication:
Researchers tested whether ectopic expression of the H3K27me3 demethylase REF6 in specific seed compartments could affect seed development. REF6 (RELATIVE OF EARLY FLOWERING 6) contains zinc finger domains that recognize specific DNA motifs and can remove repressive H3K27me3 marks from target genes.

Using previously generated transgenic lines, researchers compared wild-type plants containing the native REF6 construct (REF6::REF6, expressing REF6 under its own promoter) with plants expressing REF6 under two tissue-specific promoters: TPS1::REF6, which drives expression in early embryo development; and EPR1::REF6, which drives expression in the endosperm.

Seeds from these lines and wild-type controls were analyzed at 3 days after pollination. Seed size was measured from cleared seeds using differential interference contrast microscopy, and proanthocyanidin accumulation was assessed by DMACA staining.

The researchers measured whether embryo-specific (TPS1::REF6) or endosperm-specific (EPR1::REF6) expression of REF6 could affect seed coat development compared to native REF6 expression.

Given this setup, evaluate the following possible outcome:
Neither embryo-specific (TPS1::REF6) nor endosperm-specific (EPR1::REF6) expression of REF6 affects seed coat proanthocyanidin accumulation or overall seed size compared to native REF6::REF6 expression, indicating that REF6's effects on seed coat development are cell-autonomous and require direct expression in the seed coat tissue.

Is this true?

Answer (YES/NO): NO